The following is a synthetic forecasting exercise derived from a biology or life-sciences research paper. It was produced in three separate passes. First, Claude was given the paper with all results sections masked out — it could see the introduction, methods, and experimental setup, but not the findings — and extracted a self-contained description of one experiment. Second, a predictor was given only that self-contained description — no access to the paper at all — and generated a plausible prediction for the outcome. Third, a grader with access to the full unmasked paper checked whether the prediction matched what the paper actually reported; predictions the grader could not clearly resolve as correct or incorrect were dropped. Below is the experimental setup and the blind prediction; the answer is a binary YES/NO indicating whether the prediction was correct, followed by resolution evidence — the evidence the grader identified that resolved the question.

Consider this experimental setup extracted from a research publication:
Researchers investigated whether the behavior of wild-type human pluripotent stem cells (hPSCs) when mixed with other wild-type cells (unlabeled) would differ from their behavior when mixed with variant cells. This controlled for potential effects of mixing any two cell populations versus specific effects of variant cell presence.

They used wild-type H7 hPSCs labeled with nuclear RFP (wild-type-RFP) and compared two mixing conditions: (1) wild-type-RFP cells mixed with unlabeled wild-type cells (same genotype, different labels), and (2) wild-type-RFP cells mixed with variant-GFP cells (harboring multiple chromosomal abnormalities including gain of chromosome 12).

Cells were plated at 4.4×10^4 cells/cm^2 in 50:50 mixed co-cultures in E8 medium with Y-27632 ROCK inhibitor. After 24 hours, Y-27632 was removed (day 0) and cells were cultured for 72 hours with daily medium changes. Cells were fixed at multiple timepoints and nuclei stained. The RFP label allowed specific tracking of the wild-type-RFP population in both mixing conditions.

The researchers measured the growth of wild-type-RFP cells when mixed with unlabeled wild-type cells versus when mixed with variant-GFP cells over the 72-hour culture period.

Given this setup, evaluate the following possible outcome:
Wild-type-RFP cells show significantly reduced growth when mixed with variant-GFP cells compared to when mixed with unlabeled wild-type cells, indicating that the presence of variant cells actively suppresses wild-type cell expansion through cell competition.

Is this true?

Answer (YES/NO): YES